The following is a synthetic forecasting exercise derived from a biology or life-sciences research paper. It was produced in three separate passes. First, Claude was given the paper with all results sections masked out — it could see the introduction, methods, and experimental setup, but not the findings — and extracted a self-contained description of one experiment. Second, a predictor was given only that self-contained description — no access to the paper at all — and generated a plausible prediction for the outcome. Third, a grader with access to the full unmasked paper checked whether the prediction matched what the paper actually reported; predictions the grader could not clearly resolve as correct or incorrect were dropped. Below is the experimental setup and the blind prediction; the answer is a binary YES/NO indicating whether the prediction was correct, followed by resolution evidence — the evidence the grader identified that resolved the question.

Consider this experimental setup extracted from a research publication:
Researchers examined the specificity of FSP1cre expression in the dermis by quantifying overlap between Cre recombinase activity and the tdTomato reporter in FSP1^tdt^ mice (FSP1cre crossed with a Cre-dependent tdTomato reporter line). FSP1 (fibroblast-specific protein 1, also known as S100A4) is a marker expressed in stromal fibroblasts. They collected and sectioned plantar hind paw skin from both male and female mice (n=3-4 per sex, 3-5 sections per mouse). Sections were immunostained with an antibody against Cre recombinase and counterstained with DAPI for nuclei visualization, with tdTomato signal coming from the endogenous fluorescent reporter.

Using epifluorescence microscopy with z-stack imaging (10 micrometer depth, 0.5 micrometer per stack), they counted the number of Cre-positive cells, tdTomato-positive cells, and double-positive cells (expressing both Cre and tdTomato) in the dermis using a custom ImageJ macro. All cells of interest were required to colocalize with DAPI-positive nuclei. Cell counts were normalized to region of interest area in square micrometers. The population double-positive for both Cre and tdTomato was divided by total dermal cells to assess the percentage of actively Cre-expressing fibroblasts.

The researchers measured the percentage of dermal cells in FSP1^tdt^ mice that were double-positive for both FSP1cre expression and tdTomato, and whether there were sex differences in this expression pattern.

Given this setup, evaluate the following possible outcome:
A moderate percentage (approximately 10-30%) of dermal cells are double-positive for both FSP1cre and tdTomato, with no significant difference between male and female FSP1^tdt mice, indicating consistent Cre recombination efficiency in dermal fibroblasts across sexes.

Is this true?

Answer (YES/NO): NO